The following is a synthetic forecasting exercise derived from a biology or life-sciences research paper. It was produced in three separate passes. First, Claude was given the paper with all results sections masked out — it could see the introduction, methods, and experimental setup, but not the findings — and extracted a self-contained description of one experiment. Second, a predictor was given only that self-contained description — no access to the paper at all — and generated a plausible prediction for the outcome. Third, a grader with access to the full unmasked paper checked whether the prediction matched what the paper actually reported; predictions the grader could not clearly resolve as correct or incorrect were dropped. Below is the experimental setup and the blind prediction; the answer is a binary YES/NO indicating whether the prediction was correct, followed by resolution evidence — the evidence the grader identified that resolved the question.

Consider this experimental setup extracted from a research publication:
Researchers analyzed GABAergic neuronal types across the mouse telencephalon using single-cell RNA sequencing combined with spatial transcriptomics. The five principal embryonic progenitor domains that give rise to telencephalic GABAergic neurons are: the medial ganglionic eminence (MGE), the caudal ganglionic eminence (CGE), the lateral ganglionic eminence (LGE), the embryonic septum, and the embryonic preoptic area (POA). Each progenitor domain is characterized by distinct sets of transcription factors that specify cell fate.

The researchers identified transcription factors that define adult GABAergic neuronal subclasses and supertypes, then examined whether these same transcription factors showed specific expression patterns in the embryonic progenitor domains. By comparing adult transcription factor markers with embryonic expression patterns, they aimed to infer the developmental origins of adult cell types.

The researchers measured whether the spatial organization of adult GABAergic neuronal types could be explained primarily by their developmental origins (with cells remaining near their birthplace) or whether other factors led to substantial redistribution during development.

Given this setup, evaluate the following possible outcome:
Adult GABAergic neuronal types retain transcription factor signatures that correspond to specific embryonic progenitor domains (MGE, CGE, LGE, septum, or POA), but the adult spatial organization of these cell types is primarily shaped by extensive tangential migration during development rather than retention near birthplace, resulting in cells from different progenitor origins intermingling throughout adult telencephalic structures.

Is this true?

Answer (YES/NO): YES